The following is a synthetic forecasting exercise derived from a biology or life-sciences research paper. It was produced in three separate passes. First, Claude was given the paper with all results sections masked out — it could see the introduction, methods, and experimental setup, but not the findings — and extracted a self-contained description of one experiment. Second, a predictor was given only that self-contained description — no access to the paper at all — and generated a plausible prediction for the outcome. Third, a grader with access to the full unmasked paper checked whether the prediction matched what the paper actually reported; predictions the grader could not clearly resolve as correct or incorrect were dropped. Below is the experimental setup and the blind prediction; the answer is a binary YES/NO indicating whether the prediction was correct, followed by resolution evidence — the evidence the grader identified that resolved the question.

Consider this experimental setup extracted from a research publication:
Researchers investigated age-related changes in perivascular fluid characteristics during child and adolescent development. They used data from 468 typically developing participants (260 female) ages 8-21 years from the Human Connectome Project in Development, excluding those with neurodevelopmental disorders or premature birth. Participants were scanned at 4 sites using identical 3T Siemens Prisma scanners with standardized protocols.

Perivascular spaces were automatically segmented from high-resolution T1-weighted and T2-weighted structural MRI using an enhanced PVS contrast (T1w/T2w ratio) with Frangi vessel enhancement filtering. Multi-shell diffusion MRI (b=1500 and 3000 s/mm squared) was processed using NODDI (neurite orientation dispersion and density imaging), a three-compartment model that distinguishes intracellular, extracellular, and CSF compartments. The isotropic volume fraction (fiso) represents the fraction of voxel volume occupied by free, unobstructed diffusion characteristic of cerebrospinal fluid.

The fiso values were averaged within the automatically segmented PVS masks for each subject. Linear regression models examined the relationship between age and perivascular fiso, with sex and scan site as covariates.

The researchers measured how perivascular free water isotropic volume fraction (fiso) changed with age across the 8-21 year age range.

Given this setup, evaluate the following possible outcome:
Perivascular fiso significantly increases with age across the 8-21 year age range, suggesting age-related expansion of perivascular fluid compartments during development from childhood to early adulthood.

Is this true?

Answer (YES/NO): YES